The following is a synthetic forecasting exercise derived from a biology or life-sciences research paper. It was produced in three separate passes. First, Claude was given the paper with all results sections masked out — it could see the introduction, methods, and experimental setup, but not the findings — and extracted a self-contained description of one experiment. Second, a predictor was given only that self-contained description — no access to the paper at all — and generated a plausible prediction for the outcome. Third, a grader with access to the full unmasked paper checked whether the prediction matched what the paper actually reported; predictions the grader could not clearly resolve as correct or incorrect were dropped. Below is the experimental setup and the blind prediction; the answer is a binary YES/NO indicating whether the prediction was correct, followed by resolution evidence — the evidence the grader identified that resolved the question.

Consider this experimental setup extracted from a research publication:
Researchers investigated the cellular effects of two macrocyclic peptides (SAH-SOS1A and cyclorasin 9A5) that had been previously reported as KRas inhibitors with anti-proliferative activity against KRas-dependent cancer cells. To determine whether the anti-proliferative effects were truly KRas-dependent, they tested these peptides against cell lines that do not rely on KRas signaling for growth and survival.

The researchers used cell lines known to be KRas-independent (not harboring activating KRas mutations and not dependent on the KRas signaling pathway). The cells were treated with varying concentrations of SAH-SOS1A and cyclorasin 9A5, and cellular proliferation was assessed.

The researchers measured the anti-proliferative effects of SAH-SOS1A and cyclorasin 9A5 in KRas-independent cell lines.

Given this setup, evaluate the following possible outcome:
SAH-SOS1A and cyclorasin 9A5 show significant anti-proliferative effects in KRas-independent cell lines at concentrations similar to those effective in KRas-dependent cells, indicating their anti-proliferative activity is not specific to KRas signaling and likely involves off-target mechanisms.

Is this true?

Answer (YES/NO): YES